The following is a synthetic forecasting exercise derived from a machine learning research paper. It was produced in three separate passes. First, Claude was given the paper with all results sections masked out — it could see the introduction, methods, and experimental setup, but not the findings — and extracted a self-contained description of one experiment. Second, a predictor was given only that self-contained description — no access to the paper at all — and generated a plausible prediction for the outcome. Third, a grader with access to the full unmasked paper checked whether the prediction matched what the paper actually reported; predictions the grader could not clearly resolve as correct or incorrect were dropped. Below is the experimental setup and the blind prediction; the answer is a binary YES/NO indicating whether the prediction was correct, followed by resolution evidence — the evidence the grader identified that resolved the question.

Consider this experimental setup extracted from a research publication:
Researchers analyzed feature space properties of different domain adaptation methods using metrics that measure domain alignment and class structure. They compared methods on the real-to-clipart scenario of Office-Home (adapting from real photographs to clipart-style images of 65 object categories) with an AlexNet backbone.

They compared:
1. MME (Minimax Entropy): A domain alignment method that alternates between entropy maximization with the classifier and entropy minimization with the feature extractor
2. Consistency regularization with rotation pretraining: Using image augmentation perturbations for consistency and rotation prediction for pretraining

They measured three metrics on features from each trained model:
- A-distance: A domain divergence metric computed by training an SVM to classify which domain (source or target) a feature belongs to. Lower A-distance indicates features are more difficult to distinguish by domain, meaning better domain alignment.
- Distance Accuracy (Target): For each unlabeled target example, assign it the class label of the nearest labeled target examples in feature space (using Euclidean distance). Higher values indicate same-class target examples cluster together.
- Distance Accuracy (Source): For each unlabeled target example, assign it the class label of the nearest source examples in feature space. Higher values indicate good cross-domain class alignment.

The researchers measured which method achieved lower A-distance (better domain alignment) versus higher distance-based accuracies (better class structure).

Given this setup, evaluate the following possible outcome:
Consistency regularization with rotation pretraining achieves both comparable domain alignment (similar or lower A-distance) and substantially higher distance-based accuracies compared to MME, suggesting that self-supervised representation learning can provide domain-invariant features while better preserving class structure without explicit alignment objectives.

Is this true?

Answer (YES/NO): NO